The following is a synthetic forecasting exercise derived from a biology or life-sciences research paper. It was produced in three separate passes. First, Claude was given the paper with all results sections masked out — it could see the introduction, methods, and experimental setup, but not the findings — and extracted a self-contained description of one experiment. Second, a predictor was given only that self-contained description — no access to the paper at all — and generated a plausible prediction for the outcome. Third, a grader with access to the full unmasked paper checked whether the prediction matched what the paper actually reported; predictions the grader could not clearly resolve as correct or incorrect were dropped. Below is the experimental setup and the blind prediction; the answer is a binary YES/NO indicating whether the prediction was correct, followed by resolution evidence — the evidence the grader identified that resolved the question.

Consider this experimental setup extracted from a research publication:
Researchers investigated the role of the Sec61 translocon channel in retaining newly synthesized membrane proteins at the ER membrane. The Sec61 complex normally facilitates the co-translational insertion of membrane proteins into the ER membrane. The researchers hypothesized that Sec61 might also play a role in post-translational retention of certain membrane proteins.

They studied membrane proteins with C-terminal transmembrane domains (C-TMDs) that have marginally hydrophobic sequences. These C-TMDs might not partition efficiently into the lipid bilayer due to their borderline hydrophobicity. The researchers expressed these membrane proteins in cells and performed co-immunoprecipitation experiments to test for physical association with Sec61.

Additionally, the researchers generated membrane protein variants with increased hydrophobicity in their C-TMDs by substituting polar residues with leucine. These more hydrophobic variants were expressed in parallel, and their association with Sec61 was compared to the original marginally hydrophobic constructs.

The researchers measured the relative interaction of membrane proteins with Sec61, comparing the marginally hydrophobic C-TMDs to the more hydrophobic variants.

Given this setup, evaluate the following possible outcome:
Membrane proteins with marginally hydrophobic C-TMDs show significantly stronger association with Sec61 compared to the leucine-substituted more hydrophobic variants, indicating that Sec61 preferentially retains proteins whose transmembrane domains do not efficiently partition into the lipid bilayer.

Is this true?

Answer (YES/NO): YES